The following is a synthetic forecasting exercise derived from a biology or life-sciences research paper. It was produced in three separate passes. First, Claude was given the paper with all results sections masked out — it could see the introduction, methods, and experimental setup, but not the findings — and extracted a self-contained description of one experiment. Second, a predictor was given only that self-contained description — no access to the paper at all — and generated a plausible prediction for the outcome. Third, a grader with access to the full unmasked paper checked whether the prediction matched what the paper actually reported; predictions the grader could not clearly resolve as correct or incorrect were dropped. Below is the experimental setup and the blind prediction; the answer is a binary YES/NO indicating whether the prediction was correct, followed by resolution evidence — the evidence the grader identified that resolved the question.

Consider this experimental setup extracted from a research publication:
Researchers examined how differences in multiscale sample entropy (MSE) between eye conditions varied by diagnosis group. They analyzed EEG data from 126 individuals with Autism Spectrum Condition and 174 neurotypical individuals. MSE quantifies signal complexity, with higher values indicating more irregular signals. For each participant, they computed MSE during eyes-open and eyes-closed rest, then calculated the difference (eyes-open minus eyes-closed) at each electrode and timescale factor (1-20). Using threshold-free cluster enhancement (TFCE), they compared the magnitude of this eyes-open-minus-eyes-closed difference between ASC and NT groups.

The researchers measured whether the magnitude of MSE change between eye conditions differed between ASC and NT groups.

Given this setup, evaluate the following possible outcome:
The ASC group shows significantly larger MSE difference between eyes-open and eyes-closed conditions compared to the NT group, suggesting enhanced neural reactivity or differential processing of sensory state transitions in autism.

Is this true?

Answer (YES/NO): YES